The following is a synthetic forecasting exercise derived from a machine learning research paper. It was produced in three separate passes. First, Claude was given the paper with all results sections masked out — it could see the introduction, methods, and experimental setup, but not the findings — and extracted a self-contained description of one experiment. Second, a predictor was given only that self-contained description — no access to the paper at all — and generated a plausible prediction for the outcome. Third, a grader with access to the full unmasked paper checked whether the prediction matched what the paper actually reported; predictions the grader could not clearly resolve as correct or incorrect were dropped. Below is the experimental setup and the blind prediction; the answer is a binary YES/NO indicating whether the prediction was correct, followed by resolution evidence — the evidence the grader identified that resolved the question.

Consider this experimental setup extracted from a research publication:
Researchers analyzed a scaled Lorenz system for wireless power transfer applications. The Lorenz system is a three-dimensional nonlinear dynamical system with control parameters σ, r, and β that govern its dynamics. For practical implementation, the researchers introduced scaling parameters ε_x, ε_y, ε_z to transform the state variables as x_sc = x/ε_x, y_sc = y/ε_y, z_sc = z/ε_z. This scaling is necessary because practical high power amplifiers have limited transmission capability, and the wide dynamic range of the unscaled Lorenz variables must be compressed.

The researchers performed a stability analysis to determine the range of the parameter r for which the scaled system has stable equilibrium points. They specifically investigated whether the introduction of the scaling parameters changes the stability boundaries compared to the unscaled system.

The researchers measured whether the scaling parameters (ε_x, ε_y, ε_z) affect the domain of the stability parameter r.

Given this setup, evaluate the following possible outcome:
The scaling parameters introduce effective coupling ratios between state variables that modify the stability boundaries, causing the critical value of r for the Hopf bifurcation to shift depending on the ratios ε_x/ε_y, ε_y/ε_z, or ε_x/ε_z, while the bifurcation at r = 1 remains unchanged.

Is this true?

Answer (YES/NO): NO